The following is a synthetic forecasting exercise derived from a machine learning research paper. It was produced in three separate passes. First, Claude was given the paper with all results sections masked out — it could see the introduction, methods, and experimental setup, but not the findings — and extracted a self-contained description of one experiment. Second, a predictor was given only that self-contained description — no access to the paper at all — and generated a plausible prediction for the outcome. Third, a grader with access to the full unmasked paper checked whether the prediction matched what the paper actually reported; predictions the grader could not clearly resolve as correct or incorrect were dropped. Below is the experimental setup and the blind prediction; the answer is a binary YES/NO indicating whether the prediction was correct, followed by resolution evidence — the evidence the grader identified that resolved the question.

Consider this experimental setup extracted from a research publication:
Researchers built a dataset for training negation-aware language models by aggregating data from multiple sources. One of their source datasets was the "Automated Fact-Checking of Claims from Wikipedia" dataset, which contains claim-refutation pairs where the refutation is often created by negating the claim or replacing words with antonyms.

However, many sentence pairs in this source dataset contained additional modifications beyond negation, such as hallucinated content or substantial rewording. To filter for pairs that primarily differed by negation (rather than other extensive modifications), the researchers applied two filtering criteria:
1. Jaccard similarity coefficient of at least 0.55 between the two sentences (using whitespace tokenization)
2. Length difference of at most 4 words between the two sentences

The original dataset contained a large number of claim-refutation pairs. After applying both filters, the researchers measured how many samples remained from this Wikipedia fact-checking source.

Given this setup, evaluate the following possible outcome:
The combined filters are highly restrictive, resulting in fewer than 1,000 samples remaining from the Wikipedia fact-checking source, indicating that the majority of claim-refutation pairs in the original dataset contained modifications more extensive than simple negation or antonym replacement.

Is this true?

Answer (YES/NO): NO